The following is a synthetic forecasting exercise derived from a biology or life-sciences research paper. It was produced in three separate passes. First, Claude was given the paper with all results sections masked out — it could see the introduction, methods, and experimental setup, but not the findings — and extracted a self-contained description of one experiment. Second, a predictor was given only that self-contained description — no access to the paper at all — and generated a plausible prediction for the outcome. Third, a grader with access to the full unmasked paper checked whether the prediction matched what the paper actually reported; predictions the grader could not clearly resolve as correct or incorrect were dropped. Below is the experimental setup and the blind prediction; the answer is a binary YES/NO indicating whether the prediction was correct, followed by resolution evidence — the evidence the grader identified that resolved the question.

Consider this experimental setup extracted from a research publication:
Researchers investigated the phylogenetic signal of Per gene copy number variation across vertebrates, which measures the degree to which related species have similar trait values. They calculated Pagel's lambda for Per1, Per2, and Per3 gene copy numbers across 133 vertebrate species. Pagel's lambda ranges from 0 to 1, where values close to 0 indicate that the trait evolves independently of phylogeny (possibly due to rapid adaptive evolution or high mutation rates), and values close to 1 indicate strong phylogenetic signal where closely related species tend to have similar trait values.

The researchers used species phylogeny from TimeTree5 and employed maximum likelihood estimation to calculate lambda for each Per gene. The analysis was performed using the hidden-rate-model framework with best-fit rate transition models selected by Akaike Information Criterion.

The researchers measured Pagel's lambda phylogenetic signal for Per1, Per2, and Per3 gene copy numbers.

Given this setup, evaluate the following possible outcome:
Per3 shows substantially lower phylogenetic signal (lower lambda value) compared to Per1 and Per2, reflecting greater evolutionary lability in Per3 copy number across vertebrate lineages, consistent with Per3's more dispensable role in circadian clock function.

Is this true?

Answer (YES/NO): NO